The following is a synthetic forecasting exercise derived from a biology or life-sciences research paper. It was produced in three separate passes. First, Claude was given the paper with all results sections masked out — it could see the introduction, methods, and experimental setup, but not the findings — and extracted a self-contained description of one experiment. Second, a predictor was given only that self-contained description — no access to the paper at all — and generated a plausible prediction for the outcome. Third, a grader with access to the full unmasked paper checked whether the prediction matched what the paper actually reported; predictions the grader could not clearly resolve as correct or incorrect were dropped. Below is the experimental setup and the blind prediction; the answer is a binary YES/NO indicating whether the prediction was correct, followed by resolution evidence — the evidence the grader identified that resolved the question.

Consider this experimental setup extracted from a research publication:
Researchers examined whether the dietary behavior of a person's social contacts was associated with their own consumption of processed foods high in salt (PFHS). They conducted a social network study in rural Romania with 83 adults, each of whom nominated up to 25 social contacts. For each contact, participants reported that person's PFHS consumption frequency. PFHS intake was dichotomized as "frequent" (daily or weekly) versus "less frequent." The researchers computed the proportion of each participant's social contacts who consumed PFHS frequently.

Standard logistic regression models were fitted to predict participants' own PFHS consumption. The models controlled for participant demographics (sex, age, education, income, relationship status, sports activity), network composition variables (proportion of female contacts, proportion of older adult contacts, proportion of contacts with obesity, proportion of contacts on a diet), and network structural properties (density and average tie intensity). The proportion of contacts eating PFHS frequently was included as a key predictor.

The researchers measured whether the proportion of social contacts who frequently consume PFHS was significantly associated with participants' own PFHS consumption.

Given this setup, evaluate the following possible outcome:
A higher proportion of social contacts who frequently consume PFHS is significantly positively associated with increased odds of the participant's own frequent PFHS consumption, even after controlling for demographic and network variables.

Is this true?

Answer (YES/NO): YES